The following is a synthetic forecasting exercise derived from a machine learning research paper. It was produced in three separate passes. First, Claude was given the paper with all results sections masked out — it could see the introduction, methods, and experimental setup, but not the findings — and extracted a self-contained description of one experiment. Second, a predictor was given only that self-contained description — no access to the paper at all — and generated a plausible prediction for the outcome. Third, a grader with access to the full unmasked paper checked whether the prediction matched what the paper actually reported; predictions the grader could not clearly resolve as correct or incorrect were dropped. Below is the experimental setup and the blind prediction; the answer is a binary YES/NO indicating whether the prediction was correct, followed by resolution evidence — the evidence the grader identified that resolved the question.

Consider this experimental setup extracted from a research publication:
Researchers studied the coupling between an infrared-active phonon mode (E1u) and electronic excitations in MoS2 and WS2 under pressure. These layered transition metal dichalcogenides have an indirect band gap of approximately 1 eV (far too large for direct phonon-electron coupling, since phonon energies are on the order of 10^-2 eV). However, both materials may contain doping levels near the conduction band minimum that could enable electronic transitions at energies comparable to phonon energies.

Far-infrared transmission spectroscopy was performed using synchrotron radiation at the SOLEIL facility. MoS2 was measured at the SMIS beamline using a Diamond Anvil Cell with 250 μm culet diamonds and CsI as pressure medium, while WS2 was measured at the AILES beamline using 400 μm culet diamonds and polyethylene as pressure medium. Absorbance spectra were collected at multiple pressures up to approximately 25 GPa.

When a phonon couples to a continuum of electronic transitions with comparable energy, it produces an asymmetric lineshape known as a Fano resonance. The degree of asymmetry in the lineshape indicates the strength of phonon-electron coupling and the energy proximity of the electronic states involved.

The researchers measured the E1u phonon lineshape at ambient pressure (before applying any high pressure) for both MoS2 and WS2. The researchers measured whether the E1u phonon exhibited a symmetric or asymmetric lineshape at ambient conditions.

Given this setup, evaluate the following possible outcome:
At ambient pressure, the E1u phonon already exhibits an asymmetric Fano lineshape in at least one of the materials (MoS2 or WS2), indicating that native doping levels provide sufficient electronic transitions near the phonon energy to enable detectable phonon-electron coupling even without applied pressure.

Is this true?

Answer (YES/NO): YES